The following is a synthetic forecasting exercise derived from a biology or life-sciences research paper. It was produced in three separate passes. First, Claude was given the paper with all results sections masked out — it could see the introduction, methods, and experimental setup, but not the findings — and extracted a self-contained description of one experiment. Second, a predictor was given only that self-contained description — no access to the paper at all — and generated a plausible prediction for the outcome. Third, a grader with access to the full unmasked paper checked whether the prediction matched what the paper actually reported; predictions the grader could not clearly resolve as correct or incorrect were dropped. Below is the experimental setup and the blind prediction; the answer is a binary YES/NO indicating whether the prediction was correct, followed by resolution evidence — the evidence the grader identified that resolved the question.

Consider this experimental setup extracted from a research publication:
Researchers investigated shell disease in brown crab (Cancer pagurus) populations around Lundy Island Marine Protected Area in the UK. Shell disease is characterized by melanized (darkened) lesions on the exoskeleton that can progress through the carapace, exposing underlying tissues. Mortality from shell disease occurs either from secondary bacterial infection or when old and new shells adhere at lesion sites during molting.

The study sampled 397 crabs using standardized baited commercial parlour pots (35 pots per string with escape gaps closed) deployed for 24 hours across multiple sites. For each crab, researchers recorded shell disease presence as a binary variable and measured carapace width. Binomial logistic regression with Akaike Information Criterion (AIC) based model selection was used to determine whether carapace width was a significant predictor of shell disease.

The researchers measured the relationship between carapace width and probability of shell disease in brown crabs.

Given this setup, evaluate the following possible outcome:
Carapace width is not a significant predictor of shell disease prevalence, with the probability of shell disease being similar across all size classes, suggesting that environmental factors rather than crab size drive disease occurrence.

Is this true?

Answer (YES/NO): NO